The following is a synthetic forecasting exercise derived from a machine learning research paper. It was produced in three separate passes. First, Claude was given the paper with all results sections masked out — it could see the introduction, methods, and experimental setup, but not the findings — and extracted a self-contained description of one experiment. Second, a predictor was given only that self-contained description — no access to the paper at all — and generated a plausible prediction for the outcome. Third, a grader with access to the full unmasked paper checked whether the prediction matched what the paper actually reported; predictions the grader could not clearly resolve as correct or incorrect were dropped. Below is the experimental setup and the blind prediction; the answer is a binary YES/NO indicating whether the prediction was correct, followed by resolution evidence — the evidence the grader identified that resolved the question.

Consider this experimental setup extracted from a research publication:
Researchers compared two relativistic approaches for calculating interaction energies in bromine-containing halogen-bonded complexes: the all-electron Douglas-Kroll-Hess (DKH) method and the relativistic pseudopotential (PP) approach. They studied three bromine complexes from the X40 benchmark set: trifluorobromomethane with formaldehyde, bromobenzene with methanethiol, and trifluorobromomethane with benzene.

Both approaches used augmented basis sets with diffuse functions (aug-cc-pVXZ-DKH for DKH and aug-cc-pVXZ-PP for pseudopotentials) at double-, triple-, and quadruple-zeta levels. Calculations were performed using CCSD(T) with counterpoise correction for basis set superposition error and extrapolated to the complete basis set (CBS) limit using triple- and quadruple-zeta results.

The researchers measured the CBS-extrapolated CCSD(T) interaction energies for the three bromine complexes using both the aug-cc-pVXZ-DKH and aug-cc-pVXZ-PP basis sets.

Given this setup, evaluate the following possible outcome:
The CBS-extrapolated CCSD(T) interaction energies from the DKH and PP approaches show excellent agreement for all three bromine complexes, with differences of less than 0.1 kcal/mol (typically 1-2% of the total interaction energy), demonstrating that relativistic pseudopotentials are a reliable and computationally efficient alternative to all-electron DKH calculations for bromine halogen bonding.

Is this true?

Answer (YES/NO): YES